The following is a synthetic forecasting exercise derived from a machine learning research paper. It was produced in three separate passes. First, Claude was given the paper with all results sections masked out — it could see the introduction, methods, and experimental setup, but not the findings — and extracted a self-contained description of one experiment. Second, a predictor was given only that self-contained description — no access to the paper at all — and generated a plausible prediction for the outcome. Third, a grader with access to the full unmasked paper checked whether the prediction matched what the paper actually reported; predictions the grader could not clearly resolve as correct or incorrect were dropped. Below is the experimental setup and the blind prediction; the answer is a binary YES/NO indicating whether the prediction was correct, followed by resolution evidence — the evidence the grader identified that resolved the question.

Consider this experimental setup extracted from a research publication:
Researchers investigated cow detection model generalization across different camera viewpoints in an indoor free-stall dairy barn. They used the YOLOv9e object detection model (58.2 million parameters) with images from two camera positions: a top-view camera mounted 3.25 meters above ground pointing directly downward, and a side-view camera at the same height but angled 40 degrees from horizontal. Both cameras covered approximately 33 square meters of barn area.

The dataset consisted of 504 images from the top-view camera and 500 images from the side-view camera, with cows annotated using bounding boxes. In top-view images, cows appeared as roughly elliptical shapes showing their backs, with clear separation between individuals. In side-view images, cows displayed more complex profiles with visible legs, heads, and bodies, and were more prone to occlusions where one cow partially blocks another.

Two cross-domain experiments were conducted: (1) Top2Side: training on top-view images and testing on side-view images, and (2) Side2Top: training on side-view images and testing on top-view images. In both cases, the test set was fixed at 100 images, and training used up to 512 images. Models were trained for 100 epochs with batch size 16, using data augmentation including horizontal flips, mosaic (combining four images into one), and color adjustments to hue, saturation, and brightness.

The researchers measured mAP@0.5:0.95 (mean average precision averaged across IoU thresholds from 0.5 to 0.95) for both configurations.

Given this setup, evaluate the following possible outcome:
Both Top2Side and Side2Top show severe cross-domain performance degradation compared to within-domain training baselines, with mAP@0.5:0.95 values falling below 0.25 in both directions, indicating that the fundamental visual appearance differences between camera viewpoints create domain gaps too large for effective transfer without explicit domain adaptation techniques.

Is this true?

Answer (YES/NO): NO